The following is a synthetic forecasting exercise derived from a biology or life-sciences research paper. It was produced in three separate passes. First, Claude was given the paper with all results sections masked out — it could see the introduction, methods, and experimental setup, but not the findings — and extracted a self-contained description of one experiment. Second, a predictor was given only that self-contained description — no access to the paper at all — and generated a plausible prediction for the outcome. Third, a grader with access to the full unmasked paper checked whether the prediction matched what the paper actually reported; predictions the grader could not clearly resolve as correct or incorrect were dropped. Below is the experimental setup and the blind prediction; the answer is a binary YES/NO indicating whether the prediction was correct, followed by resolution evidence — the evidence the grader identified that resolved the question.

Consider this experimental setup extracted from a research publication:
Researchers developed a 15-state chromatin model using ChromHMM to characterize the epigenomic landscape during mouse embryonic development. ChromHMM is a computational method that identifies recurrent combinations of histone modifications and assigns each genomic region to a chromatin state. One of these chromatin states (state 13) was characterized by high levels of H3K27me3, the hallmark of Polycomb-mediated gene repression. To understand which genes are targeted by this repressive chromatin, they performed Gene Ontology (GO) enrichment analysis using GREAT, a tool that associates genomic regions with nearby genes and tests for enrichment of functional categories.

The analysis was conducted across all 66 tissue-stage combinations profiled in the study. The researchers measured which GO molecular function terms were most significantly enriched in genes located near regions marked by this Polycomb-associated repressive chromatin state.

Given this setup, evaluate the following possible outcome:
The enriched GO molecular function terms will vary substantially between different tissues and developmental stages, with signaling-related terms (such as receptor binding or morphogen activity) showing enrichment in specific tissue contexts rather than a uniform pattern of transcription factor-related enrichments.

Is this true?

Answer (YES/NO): NO